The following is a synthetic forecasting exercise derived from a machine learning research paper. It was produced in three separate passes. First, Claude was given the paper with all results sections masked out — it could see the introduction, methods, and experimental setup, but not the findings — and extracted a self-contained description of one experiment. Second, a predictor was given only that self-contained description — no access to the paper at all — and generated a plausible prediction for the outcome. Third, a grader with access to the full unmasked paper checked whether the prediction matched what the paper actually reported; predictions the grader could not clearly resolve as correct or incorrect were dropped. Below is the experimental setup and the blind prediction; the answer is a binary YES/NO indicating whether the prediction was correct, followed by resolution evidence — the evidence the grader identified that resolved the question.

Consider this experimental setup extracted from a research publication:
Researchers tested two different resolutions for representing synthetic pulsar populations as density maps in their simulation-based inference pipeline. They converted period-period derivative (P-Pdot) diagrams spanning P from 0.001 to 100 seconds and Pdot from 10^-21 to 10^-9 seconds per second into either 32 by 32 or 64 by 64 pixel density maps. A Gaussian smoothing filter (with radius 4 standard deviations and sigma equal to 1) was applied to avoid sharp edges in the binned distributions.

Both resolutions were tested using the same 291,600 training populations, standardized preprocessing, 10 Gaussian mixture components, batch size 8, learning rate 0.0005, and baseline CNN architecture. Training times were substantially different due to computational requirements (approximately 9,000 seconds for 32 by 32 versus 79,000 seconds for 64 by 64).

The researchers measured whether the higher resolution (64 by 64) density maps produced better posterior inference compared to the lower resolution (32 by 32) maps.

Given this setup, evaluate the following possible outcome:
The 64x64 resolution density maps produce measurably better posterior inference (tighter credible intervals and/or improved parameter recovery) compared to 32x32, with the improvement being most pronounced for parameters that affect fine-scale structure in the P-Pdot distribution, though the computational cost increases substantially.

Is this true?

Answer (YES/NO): NO